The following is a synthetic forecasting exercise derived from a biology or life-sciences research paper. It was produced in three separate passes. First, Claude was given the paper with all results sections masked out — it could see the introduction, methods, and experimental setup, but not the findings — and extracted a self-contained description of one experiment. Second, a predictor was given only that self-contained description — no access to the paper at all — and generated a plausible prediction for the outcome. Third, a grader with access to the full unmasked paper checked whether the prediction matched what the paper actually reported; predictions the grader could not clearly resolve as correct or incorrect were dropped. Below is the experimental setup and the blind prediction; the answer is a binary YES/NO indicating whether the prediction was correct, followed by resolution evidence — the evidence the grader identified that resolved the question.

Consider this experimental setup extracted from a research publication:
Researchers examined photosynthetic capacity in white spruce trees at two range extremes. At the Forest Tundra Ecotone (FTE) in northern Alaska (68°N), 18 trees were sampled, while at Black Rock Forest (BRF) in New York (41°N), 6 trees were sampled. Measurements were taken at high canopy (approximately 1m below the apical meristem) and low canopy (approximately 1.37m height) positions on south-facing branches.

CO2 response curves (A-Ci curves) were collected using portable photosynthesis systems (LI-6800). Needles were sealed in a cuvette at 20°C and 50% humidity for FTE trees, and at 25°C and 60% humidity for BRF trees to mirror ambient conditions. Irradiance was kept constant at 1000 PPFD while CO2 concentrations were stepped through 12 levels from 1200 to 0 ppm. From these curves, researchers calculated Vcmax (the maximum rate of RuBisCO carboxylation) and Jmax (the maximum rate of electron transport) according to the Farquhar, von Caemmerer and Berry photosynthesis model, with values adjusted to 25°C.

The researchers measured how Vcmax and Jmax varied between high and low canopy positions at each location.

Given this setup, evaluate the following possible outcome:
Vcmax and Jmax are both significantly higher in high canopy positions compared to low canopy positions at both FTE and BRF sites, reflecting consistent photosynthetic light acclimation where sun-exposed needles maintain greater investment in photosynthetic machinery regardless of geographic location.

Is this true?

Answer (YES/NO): NO